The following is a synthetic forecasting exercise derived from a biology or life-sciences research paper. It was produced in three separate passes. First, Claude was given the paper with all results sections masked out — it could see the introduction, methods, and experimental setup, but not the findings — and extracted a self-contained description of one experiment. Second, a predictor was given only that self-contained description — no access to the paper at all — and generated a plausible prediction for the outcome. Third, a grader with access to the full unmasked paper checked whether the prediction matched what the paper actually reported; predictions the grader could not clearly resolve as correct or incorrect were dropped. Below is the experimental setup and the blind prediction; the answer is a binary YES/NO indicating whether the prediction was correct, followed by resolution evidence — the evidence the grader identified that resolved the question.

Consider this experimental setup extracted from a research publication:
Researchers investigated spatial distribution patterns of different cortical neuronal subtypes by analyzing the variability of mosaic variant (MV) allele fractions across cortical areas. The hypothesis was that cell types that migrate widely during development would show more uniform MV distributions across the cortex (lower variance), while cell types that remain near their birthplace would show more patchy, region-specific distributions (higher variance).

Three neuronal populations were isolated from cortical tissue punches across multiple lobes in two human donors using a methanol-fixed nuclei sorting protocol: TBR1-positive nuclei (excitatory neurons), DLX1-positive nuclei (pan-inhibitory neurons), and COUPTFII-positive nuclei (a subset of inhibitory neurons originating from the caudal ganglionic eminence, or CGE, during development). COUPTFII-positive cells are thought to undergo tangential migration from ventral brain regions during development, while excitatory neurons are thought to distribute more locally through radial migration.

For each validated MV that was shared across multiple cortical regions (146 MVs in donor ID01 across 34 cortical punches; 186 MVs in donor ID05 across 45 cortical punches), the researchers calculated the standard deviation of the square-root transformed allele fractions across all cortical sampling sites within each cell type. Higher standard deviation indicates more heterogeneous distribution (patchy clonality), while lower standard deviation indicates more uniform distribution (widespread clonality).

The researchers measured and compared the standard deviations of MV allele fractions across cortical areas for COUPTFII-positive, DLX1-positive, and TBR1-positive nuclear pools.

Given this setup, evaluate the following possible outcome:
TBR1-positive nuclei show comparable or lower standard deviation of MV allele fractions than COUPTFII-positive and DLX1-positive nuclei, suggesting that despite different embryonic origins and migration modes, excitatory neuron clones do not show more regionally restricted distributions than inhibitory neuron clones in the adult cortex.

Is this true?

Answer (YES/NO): NO